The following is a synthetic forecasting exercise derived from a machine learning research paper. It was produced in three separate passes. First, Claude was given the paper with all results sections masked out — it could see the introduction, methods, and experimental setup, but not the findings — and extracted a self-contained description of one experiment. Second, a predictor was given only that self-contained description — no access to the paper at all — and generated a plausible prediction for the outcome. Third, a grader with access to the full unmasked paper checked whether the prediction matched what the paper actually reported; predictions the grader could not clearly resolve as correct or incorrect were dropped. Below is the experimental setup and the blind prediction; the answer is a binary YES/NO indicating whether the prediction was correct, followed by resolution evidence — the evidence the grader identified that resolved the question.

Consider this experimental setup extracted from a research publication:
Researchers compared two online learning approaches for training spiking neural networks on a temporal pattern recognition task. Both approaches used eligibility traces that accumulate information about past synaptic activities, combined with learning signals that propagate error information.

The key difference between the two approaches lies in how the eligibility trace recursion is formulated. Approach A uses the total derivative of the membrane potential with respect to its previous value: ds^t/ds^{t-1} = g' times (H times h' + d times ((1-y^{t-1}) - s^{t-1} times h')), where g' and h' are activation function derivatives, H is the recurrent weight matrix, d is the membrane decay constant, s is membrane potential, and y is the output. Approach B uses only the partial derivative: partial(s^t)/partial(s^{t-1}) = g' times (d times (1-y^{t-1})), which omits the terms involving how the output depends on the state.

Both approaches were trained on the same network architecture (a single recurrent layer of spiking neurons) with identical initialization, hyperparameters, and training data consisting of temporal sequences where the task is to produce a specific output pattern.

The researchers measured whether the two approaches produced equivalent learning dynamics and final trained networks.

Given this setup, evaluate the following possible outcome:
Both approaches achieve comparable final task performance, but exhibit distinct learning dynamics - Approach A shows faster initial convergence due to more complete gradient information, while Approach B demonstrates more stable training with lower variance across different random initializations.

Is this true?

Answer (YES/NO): NO